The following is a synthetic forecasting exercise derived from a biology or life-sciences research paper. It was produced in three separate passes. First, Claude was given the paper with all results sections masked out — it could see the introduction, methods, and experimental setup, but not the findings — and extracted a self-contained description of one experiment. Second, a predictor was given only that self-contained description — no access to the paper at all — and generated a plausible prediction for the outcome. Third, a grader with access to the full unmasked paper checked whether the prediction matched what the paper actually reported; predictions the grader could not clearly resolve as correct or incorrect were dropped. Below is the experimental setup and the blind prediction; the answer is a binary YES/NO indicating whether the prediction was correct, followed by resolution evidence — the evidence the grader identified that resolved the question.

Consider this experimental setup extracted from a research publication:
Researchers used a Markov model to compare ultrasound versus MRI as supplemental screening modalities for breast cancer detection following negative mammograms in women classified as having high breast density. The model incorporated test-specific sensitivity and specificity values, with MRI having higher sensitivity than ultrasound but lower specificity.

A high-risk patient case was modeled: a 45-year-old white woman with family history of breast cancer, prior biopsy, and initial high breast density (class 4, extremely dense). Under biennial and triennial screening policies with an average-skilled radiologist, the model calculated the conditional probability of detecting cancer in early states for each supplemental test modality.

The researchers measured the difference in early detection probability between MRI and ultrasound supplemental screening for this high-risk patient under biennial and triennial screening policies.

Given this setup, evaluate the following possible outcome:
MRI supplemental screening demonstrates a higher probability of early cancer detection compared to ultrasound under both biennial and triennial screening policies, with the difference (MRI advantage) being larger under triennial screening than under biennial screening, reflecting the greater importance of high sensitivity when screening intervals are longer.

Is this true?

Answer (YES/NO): YES